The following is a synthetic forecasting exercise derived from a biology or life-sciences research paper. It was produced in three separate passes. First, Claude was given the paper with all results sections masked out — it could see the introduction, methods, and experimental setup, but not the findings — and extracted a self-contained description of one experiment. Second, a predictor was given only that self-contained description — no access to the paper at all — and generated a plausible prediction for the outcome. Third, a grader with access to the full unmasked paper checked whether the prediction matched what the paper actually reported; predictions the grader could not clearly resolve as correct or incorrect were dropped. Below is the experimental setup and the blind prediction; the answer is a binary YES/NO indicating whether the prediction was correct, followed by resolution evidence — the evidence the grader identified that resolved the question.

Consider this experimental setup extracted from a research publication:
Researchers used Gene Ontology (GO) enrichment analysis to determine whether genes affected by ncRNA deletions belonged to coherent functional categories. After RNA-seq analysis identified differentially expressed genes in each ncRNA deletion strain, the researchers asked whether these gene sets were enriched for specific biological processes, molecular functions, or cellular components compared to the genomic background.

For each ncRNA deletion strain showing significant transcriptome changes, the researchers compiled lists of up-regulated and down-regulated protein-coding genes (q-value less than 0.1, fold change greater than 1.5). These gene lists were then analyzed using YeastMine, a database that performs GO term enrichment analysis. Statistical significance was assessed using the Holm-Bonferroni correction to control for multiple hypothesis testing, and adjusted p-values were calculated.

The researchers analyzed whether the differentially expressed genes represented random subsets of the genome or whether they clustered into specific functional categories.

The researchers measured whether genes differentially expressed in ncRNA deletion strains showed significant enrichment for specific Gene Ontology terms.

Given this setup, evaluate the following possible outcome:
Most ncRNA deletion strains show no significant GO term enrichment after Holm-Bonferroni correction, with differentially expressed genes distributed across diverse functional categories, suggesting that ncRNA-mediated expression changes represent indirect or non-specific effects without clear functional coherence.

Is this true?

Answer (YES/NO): NO